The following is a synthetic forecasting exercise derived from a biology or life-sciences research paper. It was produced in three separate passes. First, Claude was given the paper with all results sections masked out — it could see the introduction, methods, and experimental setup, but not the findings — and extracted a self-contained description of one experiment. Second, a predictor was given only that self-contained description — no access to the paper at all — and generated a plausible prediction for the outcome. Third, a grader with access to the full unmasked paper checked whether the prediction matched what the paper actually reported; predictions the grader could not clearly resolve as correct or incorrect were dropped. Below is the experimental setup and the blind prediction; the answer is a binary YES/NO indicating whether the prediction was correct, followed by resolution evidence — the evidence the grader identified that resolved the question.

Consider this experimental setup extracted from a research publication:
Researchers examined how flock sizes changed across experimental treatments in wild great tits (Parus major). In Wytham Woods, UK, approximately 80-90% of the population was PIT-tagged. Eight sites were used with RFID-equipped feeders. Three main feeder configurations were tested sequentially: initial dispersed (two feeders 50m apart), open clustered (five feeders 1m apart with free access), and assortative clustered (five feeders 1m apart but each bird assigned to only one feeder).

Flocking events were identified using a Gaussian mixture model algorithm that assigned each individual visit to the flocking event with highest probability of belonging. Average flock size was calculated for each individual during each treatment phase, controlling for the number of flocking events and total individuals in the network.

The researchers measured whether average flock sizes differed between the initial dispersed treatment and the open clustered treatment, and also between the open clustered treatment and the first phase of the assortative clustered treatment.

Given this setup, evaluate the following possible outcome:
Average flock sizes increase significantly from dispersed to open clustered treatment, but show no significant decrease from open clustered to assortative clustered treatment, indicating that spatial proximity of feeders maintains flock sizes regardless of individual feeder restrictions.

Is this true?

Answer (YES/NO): NO